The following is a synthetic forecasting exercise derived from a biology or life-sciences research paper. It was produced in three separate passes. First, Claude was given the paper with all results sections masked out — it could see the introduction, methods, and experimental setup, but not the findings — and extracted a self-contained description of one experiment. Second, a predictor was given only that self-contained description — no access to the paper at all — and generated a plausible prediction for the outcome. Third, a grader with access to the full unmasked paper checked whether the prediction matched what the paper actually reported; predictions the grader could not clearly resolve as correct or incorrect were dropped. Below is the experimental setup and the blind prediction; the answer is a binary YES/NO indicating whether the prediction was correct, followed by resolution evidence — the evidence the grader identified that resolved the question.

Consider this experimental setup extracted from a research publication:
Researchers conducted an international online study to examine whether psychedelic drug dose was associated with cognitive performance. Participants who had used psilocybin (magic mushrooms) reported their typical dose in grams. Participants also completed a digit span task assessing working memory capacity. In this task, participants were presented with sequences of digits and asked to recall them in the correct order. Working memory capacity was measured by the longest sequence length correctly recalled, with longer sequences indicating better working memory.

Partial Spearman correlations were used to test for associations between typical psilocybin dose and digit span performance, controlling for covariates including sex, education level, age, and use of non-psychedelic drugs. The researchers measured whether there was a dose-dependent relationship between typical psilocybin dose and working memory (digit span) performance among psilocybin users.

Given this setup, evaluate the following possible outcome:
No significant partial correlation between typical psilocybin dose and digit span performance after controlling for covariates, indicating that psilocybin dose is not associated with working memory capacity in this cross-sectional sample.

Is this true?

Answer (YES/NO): YES